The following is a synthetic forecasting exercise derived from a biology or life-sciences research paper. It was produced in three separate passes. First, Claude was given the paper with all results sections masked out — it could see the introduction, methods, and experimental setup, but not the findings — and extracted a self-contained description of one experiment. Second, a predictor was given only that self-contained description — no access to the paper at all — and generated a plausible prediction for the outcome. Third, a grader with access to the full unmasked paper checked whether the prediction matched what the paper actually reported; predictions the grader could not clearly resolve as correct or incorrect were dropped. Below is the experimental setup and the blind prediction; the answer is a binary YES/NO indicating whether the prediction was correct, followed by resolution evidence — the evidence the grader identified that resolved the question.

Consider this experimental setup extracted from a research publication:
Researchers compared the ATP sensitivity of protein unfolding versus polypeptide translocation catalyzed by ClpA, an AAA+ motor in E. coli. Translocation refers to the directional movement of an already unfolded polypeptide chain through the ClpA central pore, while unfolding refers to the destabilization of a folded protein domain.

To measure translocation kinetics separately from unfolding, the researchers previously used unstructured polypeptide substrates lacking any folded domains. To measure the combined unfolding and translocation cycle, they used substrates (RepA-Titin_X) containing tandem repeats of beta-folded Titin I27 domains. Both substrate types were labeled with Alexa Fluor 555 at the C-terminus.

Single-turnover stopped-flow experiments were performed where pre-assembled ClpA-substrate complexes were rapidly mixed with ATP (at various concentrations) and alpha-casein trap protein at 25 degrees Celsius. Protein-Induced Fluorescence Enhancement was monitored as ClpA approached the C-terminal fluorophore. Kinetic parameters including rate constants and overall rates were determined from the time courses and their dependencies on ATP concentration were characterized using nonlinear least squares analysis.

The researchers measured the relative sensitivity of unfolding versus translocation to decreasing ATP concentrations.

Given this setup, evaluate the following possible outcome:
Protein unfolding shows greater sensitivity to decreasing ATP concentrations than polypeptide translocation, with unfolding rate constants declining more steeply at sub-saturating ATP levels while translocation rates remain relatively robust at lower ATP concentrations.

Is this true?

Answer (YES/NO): YES